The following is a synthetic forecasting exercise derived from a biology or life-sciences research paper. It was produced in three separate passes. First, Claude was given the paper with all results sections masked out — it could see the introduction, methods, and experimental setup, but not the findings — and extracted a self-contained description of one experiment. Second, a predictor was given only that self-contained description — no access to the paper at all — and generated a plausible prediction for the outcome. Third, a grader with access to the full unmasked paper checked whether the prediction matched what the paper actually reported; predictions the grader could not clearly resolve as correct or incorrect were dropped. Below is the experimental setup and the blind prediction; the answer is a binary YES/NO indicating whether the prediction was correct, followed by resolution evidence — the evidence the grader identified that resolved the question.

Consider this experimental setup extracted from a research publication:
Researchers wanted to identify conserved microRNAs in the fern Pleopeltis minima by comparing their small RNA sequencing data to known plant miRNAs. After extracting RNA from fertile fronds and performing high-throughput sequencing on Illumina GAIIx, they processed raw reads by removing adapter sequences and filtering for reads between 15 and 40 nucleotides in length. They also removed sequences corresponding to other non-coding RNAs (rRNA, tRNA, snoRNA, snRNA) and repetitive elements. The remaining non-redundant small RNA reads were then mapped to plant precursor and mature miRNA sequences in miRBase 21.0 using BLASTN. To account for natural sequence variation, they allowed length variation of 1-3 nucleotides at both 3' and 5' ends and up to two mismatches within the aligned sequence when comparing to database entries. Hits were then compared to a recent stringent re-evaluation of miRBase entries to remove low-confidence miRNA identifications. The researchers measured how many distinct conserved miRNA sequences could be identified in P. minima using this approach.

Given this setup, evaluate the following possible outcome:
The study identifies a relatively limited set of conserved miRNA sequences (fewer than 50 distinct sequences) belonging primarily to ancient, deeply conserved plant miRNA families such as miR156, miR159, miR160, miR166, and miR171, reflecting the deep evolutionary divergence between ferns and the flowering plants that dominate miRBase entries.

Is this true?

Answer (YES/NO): NO